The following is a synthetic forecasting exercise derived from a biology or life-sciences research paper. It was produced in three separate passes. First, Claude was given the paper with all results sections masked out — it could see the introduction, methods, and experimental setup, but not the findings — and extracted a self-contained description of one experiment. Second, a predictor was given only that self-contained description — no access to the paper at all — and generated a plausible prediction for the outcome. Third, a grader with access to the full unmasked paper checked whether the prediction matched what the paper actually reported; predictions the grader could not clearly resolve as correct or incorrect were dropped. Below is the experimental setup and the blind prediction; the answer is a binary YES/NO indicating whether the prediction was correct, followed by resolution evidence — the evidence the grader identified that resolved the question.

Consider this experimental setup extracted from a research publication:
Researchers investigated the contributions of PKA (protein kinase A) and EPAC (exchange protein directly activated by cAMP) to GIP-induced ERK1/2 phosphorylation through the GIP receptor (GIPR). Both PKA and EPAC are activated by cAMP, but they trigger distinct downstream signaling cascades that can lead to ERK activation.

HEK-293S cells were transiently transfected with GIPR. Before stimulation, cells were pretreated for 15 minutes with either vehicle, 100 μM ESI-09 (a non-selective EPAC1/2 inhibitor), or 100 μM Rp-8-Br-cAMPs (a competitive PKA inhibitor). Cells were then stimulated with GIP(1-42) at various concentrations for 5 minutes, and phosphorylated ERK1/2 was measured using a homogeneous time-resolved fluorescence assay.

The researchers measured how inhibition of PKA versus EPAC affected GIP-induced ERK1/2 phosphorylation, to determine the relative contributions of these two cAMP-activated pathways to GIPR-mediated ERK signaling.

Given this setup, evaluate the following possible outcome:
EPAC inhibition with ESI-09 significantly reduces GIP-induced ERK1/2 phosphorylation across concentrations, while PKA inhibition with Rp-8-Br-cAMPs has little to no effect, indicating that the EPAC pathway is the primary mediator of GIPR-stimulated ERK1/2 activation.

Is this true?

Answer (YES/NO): NO